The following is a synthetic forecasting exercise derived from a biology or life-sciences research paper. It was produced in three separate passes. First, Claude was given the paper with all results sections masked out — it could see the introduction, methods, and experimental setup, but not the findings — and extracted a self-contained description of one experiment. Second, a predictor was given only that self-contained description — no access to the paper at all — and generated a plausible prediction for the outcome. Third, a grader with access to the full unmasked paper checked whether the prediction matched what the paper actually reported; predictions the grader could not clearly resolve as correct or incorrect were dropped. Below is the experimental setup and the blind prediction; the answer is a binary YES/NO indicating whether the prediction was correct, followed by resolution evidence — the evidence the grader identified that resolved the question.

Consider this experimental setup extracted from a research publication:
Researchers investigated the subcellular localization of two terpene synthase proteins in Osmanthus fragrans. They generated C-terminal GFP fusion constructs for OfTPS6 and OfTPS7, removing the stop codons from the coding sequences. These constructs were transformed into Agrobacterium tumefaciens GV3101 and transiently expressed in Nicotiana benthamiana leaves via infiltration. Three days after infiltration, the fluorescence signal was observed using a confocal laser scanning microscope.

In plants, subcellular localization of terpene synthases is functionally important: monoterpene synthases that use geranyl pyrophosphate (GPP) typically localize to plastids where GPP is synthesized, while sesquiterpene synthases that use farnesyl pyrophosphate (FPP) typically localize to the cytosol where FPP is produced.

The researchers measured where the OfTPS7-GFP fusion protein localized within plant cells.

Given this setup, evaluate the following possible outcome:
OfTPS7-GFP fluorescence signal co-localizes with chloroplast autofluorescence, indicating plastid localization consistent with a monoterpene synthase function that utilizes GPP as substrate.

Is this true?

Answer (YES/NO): YES